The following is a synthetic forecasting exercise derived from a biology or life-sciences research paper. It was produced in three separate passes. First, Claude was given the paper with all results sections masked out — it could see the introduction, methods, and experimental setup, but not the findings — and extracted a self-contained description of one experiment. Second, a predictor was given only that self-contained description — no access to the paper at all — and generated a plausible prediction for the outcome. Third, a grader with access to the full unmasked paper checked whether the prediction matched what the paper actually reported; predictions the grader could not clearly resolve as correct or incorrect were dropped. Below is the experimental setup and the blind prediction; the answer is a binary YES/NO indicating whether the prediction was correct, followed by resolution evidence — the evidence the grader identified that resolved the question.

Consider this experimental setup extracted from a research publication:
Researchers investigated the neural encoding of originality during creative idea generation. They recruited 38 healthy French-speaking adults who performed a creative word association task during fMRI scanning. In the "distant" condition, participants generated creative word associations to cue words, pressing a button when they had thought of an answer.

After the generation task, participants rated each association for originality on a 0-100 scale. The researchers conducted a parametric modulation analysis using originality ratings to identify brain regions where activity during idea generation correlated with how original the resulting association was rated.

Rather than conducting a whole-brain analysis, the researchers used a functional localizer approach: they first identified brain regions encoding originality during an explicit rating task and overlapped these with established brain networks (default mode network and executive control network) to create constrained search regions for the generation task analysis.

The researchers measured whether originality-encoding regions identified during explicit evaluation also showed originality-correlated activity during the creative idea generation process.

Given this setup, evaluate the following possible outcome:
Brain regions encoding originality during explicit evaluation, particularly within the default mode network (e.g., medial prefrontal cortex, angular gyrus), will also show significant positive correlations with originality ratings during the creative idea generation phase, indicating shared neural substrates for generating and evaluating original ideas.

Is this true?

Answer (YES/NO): YES